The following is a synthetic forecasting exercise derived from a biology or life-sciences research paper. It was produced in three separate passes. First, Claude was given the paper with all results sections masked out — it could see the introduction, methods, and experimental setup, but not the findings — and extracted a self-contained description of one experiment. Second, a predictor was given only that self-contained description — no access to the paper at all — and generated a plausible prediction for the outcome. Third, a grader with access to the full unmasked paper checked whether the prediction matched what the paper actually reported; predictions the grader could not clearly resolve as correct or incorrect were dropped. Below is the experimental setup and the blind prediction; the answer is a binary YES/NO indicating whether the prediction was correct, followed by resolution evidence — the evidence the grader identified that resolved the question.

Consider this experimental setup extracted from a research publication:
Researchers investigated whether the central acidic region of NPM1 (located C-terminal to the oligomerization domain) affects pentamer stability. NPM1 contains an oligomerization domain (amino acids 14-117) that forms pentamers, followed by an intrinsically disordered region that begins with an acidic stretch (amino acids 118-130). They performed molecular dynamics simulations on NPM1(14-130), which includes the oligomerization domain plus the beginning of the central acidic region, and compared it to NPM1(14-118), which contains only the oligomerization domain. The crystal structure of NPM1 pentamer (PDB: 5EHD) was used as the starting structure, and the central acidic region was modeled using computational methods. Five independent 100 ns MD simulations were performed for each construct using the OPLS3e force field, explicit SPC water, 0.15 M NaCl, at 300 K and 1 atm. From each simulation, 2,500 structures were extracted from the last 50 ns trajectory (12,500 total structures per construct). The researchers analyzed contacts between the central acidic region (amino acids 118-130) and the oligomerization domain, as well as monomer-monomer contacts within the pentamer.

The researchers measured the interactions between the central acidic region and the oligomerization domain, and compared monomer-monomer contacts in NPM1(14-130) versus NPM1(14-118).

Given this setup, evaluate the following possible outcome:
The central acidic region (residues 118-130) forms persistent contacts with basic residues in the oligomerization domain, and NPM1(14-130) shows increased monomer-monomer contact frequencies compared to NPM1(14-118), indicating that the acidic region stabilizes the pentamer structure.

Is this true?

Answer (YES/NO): NO